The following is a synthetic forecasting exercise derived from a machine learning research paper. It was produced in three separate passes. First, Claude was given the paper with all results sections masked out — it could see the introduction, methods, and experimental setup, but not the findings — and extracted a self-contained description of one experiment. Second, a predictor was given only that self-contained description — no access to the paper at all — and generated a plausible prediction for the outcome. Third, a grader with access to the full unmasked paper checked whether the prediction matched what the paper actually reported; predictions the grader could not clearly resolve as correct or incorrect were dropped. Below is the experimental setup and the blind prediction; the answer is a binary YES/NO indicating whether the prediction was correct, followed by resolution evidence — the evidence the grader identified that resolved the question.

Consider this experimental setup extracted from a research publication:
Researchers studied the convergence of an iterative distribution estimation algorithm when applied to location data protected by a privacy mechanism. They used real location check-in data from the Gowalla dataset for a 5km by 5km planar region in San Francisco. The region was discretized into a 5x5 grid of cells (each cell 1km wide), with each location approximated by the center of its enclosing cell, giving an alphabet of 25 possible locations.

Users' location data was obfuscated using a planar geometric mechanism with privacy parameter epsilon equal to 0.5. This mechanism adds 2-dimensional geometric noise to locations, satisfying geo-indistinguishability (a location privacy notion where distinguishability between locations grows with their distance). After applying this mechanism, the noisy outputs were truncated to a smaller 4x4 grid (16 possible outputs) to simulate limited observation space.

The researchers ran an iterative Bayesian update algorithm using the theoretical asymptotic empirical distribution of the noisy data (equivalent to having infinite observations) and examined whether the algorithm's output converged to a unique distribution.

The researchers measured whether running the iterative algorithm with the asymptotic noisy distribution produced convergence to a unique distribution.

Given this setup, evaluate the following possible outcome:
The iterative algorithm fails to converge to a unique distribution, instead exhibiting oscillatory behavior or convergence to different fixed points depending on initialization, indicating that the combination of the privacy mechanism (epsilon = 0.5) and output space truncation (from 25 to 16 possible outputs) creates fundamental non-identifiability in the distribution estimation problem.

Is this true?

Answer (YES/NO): YES